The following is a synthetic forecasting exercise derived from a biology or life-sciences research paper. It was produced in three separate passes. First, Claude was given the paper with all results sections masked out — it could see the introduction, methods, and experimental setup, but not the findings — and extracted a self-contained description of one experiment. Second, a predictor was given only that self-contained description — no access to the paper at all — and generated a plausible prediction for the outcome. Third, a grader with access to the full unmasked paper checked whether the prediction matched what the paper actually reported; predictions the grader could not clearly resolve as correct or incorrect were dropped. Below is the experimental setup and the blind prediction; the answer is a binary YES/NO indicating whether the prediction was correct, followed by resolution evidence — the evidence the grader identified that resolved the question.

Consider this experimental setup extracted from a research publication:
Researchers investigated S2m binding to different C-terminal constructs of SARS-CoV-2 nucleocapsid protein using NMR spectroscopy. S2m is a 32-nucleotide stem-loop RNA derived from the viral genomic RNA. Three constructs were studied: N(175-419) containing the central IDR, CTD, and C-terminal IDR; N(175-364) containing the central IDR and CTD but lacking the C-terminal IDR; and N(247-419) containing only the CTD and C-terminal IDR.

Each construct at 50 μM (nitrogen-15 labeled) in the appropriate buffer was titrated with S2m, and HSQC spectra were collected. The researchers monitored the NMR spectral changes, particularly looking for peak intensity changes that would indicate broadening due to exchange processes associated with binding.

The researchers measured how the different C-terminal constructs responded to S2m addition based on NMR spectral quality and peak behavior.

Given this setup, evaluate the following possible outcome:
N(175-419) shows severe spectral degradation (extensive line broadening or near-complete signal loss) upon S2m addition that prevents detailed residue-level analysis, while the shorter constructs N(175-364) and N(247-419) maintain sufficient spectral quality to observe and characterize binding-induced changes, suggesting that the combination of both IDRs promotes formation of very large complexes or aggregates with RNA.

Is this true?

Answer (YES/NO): NO